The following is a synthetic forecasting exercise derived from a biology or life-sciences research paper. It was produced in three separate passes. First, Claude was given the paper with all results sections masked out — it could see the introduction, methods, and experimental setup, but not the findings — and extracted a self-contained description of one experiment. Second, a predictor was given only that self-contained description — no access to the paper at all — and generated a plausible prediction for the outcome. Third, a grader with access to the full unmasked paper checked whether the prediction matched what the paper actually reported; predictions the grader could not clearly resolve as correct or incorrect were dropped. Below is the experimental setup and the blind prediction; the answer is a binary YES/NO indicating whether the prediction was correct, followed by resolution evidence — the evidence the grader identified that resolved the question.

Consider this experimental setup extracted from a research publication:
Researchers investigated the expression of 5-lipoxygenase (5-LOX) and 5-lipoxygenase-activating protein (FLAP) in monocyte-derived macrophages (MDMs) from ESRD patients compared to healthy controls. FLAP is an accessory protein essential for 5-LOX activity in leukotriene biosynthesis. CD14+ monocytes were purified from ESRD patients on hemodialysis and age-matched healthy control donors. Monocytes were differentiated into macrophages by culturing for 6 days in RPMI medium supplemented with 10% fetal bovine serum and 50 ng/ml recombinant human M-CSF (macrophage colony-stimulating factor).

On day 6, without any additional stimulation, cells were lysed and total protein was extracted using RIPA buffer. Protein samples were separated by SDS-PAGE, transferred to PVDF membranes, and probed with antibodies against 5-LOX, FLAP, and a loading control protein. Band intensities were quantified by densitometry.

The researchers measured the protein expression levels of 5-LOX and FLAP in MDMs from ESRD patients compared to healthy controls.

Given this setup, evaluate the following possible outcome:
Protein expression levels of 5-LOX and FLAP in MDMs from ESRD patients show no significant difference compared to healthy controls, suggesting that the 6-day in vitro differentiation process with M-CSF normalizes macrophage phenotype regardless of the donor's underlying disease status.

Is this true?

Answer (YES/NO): NO